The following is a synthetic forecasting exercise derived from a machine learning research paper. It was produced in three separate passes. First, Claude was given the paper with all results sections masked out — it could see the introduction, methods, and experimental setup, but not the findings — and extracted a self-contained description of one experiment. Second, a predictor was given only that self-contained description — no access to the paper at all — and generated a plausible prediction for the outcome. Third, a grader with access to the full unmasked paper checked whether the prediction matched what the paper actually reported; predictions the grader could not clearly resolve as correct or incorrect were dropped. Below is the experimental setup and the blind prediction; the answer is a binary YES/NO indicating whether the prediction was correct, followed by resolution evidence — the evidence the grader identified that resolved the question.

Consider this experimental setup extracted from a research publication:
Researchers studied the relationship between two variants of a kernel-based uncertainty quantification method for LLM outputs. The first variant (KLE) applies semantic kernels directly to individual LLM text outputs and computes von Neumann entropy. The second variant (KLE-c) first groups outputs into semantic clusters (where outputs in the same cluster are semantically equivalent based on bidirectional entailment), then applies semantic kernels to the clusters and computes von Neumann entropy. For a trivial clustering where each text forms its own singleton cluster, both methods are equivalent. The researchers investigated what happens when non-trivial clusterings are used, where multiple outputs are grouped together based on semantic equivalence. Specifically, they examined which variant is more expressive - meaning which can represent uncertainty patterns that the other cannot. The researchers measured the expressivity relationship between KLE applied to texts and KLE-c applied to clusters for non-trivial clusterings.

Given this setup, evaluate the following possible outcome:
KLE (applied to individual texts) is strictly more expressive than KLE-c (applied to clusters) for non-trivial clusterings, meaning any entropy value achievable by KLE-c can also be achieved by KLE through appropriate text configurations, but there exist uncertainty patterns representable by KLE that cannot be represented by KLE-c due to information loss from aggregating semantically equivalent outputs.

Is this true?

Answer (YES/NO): YES